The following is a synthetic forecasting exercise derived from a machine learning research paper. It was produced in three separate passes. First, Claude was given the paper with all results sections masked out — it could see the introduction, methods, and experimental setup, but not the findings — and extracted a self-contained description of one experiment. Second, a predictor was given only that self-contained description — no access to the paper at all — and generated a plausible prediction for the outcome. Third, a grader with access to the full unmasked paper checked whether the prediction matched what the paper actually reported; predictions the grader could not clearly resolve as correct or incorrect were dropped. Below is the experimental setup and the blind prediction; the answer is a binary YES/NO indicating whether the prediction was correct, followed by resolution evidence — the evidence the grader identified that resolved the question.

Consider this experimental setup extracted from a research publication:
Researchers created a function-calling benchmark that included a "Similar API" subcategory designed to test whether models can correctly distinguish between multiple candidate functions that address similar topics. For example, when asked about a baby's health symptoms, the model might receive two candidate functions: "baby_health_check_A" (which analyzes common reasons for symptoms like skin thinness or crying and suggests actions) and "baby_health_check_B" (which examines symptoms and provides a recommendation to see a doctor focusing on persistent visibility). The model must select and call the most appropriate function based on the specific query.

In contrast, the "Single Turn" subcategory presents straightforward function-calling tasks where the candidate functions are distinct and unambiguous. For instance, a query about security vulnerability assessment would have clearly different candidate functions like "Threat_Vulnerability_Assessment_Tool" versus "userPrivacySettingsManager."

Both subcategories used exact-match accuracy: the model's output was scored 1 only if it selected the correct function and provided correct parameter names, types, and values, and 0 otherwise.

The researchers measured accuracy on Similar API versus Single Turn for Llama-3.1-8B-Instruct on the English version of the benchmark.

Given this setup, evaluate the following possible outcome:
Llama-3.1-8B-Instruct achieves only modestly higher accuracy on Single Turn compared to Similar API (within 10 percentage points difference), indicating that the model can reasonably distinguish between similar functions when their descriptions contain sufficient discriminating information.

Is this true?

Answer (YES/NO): NO